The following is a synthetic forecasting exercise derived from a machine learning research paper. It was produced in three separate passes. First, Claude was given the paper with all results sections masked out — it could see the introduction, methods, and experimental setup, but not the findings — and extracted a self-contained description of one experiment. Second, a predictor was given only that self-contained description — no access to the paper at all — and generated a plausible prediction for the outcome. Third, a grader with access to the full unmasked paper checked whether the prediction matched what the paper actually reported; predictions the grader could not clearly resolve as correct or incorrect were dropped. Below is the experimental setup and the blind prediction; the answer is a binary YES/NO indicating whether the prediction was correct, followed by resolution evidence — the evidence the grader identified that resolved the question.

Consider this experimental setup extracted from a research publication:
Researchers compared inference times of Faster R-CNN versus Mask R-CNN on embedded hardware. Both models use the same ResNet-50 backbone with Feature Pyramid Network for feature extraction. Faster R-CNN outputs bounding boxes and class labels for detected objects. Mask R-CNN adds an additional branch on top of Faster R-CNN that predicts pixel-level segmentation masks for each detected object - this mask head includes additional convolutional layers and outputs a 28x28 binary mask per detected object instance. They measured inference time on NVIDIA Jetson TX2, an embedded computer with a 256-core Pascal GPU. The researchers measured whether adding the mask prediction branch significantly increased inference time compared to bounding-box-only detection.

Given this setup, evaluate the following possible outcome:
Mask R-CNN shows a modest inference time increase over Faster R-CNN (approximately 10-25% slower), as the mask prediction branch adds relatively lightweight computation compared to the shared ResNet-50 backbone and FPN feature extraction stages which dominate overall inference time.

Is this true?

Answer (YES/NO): NO